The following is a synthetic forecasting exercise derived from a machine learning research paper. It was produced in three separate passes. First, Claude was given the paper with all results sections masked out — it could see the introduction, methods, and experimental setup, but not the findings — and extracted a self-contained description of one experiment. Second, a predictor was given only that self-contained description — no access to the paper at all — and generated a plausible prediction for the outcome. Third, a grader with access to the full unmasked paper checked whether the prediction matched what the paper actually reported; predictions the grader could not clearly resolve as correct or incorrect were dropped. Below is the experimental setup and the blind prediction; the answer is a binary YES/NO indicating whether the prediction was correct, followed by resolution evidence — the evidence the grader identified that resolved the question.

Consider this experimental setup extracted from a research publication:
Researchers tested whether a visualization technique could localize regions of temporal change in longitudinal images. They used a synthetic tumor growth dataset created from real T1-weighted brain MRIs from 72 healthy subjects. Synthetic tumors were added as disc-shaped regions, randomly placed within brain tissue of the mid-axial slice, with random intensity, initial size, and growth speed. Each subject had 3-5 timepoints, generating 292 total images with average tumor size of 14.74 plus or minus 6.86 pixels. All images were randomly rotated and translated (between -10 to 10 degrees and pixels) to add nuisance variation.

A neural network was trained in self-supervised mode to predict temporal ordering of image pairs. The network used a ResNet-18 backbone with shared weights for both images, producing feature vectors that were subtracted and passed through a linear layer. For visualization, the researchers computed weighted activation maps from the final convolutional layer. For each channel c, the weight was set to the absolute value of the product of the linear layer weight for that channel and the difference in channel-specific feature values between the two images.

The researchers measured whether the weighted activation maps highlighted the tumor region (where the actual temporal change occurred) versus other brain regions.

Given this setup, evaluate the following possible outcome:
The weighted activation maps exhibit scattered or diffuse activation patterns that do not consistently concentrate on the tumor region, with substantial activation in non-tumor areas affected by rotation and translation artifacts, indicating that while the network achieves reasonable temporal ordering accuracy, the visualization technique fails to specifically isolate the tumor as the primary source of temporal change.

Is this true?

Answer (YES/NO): NO